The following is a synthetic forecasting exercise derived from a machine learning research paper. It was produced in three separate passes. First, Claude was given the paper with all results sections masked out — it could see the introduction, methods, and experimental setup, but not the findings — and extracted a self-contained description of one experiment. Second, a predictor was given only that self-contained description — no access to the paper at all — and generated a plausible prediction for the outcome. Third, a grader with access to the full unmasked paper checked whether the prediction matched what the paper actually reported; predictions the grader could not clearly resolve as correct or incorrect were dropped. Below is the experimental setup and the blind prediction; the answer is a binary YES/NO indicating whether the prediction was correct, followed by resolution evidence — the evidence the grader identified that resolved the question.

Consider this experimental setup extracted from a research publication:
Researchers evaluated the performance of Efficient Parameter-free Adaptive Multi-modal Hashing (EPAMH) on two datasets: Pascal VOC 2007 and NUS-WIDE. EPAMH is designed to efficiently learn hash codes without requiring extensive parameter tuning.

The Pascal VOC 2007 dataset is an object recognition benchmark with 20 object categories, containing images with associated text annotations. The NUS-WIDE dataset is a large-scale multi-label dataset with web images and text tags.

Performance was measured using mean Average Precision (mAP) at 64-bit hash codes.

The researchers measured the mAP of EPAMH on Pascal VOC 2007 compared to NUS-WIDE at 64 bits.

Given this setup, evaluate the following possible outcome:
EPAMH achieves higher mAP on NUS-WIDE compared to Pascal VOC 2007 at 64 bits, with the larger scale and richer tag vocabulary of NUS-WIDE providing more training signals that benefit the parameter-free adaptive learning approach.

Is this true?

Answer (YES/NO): NO